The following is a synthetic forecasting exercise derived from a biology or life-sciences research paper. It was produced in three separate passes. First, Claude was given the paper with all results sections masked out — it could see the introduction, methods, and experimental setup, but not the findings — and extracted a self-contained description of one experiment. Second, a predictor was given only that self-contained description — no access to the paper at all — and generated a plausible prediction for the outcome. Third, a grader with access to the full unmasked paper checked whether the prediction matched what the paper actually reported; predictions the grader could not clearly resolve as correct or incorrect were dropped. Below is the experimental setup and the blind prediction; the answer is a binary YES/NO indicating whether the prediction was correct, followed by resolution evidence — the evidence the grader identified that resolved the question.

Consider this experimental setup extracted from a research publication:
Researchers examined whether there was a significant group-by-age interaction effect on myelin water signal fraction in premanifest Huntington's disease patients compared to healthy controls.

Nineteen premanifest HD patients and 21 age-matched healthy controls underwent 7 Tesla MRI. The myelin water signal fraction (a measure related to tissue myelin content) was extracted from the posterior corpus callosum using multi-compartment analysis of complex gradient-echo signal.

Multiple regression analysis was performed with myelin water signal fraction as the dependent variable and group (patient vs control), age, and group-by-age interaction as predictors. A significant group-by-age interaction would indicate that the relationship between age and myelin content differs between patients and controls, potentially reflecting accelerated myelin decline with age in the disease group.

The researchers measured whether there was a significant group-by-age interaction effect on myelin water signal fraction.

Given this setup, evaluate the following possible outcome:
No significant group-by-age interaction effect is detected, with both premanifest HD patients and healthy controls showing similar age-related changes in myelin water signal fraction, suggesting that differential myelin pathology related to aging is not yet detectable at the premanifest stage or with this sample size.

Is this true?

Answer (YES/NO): NO